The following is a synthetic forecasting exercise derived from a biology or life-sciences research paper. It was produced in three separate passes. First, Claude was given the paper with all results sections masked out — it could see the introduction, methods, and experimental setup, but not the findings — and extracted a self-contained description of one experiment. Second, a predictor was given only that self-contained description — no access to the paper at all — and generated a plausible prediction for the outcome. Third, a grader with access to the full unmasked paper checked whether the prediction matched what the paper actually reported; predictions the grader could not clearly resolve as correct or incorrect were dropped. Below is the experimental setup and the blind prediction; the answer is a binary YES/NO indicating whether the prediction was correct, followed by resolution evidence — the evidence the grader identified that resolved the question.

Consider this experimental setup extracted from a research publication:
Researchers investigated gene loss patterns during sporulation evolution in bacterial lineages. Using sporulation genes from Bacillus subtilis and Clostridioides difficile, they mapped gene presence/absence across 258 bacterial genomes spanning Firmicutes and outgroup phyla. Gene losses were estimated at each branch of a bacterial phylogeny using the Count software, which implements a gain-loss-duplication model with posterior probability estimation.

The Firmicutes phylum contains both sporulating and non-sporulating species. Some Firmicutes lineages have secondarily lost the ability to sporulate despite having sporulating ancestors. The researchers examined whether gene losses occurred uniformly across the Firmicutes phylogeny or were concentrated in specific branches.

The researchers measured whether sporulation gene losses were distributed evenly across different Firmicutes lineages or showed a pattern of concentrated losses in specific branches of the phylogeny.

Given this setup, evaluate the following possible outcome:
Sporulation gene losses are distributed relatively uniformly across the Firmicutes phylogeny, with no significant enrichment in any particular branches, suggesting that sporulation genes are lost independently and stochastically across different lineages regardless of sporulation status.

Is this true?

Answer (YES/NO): NO